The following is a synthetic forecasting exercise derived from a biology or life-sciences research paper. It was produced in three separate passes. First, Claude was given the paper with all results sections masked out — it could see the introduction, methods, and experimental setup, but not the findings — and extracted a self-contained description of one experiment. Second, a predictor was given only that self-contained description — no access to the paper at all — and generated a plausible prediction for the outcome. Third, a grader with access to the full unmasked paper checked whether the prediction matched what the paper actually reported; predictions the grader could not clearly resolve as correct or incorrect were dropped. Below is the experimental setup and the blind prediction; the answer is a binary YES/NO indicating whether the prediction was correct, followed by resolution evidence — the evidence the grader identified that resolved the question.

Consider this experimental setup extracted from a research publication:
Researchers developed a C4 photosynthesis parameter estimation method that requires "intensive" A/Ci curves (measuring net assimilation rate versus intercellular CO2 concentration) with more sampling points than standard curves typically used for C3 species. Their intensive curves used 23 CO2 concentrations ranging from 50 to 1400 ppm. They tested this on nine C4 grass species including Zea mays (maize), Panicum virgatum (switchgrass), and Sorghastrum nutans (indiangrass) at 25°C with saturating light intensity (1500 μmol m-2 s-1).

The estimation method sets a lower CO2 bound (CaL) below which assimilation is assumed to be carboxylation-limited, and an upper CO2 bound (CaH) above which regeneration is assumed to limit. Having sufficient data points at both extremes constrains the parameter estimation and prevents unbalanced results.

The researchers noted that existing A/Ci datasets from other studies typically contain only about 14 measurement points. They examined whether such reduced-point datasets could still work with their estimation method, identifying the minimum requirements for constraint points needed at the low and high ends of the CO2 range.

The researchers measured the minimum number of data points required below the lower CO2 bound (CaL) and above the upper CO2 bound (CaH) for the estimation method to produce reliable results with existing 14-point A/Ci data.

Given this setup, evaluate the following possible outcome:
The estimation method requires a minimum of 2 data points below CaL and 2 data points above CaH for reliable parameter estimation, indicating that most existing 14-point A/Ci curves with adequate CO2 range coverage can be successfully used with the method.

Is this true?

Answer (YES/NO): NO